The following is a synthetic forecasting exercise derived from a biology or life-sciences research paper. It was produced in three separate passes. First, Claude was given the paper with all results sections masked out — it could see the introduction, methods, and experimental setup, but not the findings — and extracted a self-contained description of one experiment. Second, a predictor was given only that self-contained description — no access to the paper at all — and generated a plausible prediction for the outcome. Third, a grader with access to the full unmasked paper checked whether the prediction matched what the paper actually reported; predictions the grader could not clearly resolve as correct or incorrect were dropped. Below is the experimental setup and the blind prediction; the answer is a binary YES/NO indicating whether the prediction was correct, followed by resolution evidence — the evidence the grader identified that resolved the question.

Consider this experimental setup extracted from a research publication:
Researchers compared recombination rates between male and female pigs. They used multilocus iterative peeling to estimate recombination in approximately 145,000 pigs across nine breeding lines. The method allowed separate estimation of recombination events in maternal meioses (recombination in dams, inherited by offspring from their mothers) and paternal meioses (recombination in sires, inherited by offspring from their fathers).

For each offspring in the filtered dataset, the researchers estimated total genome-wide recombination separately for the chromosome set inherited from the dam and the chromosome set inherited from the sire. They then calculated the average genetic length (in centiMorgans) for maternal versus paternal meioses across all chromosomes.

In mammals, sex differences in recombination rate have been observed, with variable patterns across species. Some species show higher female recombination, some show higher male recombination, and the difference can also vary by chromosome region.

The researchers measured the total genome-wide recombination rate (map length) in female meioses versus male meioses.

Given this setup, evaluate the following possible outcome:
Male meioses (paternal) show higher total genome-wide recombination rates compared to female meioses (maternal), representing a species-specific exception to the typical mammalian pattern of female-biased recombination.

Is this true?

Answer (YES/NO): NO